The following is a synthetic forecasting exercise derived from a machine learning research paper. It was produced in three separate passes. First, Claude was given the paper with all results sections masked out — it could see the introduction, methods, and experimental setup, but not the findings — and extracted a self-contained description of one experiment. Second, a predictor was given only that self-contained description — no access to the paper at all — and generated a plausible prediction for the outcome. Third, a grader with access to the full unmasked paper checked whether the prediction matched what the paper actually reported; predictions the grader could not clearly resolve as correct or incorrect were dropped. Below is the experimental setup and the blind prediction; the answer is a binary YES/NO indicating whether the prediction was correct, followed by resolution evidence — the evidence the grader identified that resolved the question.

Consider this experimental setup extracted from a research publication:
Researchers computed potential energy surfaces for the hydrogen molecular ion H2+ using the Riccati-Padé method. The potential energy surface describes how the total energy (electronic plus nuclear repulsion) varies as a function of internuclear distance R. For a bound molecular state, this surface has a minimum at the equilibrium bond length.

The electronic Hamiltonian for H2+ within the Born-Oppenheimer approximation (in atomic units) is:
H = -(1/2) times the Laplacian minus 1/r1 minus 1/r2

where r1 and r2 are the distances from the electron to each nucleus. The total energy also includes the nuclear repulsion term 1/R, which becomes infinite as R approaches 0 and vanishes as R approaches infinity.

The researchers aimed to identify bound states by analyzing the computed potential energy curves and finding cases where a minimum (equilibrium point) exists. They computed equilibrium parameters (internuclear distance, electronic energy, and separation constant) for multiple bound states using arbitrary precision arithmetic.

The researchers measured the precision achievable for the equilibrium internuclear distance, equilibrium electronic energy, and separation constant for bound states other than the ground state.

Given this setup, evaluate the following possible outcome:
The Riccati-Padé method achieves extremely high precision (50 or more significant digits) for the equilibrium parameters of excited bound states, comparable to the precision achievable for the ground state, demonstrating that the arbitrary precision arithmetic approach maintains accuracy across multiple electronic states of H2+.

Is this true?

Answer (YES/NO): NO